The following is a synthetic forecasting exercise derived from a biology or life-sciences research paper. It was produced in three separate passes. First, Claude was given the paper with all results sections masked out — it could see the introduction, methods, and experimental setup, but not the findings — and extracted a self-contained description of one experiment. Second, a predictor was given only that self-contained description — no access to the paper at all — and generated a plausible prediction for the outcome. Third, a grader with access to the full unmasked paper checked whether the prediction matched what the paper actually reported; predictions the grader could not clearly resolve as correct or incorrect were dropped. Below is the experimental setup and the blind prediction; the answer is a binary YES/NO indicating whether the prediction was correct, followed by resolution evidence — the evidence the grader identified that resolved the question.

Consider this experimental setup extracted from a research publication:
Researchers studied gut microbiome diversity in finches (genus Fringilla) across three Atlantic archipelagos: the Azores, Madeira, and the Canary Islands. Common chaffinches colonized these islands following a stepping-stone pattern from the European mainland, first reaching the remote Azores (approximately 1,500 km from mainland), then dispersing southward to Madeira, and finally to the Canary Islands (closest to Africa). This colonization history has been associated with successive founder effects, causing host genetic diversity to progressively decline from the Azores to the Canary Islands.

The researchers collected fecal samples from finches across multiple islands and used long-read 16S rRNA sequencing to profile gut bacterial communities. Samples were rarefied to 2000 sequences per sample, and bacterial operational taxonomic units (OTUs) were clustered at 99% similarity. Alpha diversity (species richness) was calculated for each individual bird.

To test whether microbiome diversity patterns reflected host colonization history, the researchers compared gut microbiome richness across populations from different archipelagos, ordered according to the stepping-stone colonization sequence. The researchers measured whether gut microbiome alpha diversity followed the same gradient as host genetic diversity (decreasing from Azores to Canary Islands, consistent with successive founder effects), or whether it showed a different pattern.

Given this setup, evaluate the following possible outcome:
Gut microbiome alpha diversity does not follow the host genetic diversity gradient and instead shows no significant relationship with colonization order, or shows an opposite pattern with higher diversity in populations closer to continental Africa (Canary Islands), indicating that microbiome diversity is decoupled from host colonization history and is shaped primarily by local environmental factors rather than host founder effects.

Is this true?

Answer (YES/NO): YES